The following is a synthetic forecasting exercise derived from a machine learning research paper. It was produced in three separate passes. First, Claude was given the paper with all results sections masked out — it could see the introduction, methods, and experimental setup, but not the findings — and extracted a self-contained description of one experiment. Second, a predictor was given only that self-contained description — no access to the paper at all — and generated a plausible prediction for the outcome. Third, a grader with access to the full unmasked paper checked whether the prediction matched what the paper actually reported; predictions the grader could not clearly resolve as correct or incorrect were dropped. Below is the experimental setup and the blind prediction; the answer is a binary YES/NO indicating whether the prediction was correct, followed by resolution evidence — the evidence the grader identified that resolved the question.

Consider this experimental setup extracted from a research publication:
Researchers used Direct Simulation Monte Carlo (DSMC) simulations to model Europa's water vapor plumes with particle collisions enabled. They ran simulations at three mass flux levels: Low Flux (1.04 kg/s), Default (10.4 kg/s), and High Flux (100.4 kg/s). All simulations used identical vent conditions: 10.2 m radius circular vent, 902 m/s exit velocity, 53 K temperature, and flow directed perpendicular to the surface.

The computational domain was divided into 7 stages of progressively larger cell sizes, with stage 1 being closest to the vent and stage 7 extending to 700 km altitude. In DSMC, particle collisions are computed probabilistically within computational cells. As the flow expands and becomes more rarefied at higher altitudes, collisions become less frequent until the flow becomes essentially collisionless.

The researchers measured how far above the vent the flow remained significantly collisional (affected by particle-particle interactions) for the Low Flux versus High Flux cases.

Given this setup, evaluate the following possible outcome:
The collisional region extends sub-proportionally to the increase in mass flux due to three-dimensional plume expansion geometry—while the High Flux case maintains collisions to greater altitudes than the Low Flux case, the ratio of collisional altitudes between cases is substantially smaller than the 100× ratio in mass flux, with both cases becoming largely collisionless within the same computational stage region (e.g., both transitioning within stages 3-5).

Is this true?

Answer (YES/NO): NO